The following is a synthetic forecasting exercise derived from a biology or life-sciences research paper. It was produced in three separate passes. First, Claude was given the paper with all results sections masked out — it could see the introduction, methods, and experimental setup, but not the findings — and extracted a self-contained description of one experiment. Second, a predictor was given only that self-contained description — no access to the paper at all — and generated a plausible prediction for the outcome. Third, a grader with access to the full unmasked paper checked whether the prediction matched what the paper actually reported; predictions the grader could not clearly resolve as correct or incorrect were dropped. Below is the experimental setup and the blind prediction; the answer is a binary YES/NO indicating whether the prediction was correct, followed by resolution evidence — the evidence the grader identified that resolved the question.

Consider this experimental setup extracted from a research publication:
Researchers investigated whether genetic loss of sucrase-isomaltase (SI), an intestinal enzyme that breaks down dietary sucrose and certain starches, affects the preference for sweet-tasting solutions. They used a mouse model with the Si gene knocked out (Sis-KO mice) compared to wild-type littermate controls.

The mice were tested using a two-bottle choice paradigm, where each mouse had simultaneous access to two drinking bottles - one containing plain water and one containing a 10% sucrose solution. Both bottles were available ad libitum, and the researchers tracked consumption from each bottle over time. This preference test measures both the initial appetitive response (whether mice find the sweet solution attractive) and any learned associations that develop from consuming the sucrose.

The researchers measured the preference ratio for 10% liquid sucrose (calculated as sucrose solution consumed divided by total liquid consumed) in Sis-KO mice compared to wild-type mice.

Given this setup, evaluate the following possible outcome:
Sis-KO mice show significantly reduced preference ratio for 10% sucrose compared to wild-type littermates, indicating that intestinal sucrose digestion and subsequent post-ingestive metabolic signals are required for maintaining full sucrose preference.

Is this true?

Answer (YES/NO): YES